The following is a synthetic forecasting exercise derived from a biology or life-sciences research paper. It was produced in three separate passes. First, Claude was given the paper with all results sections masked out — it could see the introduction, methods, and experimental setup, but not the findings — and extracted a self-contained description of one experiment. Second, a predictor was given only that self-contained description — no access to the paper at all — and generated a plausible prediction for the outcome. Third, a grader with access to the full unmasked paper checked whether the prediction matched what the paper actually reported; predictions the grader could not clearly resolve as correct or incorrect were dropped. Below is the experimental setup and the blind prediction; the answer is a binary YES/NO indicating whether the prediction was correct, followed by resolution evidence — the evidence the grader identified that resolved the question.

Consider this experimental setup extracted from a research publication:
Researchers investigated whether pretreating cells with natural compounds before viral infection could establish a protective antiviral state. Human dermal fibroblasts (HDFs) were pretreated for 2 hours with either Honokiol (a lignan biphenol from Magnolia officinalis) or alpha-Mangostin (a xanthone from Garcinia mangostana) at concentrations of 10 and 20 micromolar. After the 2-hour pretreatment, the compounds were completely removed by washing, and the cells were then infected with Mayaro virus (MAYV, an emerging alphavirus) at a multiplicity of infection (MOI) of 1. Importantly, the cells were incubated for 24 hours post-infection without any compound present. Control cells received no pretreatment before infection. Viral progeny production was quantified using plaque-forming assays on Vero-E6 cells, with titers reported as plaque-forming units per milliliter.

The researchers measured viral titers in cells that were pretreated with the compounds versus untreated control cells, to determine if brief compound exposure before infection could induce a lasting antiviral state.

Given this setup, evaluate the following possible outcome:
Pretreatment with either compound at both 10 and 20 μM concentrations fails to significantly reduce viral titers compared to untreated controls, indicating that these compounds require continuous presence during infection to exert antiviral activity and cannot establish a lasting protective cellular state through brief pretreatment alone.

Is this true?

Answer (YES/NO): NO